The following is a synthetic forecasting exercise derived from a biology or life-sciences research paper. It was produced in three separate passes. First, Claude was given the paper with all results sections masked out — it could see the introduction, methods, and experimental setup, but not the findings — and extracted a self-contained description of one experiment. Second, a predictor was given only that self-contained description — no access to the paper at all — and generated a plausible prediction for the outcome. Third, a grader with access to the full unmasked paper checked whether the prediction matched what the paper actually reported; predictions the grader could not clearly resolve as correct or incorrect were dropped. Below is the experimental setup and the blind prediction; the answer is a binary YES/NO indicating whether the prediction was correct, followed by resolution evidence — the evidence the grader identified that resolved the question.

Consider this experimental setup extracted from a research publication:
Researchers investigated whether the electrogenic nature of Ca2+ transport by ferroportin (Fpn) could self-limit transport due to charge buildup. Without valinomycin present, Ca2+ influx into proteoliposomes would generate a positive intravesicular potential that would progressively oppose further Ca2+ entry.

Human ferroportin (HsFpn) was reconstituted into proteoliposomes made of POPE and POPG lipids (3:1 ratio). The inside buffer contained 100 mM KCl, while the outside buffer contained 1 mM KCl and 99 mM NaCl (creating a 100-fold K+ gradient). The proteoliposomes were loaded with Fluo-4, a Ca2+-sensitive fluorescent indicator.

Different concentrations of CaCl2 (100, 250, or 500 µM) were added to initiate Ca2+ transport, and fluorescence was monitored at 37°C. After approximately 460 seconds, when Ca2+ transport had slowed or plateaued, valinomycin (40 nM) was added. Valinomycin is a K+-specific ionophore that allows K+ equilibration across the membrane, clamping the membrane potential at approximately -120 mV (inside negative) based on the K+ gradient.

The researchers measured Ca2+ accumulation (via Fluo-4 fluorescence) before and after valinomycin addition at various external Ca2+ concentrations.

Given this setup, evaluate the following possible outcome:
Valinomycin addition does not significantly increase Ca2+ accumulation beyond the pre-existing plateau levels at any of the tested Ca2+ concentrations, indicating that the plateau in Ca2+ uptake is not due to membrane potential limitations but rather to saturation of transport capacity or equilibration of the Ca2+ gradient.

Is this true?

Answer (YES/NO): NO